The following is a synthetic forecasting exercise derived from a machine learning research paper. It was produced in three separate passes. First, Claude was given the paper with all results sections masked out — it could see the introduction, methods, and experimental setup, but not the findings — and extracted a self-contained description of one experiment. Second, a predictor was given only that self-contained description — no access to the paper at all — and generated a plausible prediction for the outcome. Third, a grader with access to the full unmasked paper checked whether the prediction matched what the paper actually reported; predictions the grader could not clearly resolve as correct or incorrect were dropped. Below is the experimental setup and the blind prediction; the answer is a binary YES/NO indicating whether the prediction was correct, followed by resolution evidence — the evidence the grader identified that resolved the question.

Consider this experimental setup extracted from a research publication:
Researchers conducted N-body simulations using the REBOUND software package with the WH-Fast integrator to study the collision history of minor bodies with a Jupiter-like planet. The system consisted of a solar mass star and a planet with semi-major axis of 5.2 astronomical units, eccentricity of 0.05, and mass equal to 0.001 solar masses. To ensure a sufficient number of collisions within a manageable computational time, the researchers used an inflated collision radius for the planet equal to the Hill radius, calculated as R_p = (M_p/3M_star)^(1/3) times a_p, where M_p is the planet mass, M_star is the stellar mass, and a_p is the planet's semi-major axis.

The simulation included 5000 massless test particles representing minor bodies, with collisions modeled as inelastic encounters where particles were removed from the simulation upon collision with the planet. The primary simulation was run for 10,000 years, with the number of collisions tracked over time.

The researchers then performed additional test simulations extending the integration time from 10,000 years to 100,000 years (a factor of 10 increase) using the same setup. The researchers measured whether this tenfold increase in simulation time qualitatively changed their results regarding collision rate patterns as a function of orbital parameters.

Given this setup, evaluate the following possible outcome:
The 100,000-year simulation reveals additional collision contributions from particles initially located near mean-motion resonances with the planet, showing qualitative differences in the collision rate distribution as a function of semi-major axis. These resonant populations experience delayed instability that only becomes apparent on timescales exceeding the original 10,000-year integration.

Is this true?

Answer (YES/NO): NO